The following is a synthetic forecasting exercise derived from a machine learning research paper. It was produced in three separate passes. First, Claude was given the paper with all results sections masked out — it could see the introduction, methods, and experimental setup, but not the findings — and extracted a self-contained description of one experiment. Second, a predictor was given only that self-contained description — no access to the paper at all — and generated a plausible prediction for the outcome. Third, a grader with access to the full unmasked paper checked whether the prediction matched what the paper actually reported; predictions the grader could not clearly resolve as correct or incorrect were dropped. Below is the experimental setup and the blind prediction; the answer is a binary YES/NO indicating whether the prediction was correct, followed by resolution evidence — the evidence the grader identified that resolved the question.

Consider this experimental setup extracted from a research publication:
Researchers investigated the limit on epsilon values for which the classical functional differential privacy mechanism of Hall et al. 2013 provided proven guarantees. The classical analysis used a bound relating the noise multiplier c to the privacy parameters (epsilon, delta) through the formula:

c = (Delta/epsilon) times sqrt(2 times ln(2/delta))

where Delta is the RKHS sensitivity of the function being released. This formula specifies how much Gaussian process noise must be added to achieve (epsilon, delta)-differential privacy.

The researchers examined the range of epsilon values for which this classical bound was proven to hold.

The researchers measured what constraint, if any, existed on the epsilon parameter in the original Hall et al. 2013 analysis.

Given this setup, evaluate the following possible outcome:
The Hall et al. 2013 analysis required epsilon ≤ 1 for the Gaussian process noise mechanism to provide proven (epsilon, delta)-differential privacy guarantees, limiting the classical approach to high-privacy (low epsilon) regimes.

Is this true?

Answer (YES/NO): YES